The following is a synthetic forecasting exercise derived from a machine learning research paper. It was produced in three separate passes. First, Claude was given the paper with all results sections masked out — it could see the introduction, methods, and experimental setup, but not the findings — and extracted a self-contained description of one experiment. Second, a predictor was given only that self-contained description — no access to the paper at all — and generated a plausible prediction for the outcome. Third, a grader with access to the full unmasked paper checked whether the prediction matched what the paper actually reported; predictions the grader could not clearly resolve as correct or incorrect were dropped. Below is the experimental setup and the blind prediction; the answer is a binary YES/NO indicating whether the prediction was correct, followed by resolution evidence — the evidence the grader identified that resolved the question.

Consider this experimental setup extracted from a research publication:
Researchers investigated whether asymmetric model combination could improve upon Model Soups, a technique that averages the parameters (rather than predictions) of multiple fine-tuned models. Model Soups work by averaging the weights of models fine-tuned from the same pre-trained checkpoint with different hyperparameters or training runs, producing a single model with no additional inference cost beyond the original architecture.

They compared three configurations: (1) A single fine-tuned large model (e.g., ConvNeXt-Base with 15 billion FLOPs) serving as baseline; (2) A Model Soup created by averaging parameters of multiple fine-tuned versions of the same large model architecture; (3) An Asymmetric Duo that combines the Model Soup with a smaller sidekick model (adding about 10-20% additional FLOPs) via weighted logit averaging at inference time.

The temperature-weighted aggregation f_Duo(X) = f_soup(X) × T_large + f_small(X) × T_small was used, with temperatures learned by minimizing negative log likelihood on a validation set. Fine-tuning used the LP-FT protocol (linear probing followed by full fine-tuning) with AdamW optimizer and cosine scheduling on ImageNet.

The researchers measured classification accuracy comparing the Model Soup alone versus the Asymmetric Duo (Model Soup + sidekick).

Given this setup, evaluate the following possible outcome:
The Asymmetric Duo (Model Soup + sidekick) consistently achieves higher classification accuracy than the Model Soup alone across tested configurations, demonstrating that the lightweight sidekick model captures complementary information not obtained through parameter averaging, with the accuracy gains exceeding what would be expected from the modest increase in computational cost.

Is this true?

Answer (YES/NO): YES